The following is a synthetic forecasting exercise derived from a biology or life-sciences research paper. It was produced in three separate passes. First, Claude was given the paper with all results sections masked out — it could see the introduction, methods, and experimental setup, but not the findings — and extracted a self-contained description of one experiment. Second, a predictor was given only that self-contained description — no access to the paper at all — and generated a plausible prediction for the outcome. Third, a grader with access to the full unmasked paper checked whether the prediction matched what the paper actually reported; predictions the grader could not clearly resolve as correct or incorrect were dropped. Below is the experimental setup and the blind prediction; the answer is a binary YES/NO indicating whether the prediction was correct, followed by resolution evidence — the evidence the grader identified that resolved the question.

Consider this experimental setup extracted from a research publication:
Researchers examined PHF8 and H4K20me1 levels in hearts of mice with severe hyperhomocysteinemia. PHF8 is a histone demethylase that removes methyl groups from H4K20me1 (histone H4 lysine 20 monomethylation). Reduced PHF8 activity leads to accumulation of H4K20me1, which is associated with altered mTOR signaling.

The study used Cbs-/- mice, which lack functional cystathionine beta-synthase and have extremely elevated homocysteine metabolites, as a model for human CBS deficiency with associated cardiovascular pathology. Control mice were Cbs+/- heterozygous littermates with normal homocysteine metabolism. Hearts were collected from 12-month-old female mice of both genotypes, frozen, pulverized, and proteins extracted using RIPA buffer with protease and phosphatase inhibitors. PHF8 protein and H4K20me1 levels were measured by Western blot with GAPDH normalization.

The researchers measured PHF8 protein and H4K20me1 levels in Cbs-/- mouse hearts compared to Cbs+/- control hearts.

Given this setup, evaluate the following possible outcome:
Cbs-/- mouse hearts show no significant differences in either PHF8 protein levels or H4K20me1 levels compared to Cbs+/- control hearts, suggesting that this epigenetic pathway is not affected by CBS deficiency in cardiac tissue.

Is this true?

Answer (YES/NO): NO